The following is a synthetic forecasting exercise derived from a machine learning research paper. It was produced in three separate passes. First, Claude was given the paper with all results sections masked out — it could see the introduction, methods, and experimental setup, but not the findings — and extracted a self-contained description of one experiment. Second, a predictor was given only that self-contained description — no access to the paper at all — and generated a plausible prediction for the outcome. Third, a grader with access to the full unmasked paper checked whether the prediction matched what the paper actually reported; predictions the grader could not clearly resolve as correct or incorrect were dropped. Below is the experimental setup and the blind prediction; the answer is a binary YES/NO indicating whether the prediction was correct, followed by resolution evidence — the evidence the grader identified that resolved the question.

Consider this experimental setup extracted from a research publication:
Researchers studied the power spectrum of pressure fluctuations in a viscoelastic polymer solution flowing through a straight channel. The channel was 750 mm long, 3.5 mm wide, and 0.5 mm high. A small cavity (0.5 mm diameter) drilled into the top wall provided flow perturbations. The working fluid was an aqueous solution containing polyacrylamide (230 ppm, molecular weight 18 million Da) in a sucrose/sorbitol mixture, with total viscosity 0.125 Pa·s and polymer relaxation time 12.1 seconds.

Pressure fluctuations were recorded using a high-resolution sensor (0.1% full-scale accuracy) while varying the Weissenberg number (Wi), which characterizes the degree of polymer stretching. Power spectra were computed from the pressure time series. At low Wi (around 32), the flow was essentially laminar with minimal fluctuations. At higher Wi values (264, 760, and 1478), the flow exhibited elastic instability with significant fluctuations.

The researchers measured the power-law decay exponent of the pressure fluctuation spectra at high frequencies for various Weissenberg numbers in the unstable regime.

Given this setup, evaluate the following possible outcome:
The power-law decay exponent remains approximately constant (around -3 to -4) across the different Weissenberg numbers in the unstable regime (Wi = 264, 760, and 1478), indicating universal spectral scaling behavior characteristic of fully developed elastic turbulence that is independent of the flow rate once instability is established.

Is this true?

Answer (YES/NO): NO